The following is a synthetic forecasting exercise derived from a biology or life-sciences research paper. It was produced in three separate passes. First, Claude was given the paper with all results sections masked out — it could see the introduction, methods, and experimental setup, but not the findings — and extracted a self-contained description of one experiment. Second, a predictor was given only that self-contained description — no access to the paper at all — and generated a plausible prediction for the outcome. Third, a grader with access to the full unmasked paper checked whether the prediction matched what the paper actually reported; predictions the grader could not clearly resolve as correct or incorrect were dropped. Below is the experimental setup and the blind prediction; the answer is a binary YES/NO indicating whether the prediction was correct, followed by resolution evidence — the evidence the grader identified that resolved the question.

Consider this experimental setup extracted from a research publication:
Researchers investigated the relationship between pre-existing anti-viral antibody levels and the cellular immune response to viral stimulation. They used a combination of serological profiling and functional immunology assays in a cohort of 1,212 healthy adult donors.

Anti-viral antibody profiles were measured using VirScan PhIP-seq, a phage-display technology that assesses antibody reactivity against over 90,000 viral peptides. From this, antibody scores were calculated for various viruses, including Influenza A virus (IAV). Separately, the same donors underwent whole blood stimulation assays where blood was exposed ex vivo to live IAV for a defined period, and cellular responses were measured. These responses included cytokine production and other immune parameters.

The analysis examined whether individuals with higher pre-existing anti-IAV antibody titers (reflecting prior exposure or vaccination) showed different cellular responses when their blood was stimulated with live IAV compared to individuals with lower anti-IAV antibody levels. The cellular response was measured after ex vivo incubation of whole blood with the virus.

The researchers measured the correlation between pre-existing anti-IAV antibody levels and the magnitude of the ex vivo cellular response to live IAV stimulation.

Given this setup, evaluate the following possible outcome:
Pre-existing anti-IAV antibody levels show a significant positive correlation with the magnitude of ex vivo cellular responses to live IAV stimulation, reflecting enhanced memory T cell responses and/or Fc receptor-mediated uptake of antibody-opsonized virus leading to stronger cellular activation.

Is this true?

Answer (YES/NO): YES